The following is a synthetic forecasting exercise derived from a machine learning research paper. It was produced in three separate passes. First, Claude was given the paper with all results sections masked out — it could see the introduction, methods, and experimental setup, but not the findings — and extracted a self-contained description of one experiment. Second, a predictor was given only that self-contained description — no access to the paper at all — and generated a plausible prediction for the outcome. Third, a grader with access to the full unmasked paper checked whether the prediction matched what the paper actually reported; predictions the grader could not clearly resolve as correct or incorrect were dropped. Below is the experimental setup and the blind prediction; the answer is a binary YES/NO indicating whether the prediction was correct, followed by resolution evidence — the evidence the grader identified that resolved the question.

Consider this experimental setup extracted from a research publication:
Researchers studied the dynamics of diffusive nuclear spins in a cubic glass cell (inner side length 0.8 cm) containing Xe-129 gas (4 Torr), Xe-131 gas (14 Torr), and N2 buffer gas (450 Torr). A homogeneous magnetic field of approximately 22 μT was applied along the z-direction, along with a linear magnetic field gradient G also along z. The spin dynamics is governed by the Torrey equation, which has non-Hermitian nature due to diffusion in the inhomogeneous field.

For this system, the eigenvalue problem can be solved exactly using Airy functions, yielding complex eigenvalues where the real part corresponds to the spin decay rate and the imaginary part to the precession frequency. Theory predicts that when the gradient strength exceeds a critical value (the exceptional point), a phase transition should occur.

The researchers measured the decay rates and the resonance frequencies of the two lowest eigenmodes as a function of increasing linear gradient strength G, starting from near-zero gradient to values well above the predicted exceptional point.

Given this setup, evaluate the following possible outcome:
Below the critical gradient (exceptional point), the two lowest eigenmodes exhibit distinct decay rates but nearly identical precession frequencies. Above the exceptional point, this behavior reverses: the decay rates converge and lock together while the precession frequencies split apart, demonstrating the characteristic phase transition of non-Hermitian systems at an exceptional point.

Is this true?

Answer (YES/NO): YES